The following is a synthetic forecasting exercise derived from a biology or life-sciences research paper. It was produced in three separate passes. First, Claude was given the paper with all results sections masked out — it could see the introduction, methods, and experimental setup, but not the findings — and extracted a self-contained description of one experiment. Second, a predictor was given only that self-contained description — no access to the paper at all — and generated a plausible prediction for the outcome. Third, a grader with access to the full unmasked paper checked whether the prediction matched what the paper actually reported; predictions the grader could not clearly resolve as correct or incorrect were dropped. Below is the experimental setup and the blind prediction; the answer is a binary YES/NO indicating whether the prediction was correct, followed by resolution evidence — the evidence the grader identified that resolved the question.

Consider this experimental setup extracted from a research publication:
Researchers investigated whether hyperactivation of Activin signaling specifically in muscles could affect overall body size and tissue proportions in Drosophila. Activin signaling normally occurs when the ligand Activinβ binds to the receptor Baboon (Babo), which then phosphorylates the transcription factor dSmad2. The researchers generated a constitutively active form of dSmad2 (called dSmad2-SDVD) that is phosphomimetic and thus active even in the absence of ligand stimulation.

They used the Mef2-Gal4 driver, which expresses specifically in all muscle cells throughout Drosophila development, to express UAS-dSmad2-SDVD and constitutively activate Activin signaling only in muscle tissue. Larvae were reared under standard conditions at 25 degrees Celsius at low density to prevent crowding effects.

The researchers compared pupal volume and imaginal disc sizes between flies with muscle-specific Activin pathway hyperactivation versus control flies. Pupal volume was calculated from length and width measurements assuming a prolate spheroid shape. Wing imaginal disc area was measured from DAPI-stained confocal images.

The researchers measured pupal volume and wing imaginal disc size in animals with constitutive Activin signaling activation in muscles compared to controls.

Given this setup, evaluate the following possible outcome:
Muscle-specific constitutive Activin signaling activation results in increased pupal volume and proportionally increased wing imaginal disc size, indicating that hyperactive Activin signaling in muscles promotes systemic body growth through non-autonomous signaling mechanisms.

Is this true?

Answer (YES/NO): NO